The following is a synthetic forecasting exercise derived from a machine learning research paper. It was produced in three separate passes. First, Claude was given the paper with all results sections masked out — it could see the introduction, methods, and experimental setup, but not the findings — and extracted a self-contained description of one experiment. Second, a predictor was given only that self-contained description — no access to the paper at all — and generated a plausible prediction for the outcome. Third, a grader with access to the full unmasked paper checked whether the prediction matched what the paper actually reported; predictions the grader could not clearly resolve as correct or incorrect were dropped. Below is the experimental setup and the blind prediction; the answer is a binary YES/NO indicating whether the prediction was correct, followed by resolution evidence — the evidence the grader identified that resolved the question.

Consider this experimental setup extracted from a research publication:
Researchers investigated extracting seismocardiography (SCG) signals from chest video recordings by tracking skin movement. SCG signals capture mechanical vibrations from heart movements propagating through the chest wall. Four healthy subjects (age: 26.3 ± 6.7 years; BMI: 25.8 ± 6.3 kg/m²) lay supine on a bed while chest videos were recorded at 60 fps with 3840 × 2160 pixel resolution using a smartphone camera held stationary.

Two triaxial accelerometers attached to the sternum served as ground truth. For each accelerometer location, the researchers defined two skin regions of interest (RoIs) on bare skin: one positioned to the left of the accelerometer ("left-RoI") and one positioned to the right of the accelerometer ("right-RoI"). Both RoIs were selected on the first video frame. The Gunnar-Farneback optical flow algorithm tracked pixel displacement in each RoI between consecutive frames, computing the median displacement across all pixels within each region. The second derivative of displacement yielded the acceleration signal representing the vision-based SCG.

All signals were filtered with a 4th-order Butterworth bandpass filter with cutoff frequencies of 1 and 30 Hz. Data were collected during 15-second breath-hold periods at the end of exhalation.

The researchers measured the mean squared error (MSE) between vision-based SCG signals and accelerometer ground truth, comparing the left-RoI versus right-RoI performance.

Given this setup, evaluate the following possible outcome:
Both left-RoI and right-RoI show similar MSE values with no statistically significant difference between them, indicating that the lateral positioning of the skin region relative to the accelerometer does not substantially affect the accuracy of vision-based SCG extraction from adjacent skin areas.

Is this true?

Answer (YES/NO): NO